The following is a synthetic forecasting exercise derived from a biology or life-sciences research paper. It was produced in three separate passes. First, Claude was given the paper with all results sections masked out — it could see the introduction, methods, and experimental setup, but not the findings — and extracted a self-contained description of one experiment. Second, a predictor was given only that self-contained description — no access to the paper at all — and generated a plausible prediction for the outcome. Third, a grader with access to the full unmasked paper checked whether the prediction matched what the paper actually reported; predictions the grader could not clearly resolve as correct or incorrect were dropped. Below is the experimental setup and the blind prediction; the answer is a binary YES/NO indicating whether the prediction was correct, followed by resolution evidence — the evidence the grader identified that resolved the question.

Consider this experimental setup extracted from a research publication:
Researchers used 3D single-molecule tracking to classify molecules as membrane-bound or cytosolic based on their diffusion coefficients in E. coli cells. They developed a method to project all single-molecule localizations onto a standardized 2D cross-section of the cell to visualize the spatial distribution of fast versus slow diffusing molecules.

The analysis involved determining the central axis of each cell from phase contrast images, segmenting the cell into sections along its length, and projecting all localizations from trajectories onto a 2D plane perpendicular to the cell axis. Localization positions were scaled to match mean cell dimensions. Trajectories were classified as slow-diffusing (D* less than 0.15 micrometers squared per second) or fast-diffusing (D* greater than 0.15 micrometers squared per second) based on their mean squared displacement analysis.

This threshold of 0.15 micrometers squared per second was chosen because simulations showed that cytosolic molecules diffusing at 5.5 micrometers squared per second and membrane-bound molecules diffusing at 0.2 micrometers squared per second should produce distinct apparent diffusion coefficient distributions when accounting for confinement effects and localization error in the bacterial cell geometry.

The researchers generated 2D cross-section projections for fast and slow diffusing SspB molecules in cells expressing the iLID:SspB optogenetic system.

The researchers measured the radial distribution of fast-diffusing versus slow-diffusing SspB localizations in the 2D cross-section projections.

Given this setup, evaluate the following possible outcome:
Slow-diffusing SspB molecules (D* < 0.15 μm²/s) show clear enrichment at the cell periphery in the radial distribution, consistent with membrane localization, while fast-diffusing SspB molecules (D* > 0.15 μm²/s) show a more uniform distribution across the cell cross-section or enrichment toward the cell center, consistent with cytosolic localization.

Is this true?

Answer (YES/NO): YES